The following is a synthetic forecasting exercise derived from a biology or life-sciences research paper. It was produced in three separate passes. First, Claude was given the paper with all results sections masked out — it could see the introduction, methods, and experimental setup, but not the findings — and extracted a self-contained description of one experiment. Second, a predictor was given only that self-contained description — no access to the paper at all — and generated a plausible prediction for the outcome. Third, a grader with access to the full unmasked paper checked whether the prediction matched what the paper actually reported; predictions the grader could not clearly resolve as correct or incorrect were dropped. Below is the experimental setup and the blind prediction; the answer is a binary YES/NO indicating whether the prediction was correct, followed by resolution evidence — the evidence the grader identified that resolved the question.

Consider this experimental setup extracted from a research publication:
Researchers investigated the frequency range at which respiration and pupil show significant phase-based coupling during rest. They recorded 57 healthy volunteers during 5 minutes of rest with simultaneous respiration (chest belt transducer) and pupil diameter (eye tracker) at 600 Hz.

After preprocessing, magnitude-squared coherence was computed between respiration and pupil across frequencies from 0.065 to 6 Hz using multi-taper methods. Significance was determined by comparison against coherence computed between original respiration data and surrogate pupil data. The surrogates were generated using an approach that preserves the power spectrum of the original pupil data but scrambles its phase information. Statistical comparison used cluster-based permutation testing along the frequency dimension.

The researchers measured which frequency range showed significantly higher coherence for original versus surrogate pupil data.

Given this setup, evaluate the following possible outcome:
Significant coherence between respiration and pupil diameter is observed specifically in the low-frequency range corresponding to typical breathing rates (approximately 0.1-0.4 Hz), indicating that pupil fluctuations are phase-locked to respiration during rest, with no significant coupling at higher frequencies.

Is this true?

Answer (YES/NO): YES